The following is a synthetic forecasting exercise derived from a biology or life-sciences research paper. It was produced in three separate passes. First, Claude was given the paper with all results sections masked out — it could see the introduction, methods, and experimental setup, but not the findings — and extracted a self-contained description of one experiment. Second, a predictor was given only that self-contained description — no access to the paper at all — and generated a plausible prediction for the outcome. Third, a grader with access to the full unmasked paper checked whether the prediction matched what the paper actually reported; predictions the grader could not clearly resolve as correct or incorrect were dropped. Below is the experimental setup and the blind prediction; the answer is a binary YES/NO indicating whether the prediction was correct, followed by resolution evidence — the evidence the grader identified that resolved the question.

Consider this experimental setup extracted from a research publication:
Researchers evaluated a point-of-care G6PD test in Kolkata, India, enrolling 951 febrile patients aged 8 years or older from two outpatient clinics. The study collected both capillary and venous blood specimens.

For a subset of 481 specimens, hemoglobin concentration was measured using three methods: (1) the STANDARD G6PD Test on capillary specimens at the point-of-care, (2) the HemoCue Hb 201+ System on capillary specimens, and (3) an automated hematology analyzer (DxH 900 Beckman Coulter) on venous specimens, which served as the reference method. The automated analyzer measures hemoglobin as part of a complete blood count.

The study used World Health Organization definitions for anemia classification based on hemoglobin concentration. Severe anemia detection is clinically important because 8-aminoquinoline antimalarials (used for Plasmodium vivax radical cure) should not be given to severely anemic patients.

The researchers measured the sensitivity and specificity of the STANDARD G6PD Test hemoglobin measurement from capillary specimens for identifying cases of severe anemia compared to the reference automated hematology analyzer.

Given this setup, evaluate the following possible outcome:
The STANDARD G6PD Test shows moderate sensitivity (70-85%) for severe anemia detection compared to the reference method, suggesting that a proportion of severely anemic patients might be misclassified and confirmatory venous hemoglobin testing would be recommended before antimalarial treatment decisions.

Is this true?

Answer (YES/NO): NO